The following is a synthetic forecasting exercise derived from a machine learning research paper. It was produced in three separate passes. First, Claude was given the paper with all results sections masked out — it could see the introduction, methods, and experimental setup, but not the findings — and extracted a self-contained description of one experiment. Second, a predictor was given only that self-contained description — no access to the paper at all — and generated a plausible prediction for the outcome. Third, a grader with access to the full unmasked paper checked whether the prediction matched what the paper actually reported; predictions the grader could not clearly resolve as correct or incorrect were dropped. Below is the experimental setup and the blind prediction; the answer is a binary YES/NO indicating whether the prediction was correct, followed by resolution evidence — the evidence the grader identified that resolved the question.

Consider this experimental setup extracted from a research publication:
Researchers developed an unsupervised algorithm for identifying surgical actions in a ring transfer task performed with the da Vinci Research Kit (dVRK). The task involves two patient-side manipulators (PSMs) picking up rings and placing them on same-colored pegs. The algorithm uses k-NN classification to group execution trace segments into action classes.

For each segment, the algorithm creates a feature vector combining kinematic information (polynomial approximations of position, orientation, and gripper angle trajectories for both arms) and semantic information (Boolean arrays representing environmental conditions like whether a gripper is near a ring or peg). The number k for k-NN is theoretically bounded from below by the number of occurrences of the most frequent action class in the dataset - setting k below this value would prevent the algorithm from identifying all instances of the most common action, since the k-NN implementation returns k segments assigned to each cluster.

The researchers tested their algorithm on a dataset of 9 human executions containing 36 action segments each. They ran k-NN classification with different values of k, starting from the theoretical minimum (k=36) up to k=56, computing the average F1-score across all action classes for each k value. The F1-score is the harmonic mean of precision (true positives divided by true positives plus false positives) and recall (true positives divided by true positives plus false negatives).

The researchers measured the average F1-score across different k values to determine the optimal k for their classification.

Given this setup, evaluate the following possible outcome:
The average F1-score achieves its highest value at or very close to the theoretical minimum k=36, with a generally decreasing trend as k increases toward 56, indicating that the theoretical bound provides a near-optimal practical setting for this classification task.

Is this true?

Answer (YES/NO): YES